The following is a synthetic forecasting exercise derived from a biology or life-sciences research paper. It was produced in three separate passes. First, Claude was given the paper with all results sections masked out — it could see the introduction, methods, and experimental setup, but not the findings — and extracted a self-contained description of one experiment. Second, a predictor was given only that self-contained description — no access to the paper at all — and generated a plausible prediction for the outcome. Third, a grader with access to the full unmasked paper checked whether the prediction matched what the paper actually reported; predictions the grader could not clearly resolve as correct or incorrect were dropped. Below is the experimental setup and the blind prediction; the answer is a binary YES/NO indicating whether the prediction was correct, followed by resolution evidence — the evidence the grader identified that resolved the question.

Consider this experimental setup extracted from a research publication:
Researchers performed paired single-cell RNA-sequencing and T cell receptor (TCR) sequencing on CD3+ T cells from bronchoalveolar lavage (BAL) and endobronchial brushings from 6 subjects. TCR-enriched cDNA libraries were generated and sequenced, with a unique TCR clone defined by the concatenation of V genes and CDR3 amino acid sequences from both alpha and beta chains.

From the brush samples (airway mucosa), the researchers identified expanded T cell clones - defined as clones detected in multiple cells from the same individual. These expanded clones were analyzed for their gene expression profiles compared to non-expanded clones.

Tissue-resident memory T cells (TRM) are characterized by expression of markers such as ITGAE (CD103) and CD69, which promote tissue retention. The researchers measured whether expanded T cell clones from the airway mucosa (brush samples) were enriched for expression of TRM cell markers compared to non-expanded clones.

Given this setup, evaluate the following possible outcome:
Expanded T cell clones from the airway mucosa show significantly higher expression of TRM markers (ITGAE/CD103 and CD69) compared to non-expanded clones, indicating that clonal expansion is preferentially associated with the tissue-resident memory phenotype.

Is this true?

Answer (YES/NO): YES